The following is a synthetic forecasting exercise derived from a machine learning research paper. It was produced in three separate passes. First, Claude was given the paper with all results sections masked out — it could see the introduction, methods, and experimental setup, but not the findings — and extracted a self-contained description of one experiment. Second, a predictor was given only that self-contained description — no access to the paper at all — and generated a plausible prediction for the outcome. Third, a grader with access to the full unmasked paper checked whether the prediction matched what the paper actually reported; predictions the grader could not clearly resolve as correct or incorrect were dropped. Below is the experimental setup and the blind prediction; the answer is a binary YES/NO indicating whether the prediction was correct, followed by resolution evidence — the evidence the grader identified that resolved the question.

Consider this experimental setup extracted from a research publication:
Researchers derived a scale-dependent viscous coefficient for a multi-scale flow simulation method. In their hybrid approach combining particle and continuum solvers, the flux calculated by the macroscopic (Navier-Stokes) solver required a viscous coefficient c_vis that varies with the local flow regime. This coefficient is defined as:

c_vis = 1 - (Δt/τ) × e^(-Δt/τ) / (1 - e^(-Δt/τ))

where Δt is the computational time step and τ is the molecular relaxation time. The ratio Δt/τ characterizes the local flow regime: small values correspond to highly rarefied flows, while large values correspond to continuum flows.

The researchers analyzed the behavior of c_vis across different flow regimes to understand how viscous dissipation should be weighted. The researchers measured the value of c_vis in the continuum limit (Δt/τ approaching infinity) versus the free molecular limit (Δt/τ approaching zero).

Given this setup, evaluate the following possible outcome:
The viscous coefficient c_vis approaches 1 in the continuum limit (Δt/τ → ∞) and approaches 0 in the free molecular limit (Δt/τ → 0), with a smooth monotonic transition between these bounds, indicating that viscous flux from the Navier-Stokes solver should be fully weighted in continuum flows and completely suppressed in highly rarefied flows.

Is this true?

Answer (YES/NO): YES